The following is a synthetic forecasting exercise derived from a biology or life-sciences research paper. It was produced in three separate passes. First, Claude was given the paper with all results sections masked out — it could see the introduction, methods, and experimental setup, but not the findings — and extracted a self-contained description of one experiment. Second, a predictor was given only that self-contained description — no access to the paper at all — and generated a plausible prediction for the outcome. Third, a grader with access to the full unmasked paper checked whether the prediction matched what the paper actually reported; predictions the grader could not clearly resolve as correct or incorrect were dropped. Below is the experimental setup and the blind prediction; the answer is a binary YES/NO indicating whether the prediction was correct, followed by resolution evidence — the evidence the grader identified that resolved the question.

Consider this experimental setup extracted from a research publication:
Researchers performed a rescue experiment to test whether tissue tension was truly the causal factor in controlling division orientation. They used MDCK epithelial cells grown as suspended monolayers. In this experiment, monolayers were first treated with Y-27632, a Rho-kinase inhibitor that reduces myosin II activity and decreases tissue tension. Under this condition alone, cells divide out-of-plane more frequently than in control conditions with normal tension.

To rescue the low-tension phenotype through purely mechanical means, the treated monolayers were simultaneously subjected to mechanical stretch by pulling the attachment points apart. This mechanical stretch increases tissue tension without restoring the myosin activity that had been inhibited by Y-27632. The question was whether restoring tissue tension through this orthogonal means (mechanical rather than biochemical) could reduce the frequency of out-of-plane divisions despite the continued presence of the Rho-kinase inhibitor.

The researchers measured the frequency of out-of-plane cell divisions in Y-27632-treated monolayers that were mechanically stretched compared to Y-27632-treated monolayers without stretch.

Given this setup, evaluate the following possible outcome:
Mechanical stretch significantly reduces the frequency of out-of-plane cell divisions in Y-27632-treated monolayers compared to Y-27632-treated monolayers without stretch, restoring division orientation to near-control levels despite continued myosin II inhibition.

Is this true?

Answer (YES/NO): YES